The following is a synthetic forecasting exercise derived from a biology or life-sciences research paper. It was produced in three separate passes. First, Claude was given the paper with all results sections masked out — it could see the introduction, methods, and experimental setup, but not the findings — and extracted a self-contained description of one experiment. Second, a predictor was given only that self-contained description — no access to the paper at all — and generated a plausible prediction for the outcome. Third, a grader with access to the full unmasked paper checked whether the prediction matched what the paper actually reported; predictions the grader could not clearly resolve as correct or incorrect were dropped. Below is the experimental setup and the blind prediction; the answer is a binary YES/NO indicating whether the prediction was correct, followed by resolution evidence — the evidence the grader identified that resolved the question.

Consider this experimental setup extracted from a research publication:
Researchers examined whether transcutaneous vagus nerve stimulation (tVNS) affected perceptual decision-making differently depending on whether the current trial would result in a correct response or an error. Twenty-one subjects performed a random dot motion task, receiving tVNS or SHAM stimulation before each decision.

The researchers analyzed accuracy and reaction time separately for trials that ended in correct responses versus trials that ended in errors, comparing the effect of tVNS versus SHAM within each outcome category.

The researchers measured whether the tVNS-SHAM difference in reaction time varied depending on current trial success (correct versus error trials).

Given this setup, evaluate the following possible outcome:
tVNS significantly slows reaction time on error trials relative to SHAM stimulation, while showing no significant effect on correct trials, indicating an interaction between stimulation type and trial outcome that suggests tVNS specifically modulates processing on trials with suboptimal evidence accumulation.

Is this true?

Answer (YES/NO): NO